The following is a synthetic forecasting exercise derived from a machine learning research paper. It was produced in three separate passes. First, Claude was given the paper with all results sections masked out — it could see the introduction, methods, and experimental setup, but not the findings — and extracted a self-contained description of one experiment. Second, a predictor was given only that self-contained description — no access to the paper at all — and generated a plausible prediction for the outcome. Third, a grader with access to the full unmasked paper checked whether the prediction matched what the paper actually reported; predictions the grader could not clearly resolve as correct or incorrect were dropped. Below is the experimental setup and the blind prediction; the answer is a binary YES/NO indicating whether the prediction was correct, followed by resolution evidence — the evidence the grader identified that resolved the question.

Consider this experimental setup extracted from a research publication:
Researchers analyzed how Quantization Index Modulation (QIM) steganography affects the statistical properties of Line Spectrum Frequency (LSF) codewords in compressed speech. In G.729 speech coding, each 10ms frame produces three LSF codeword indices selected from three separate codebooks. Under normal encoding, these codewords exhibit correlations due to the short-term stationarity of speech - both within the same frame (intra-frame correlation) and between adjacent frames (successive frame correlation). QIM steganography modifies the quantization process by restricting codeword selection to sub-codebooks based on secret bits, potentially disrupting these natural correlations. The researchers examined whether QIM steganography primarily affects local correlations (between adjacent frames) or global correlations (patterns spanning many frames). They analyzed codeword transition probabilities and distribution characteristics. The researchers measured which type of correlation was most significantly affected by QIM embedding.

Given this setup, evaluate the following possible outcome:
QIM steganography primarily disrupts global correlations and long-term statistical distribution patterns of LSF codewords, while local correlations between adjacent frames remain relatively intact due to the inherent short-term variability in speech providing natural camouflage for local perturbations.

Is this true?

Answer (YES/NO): NO